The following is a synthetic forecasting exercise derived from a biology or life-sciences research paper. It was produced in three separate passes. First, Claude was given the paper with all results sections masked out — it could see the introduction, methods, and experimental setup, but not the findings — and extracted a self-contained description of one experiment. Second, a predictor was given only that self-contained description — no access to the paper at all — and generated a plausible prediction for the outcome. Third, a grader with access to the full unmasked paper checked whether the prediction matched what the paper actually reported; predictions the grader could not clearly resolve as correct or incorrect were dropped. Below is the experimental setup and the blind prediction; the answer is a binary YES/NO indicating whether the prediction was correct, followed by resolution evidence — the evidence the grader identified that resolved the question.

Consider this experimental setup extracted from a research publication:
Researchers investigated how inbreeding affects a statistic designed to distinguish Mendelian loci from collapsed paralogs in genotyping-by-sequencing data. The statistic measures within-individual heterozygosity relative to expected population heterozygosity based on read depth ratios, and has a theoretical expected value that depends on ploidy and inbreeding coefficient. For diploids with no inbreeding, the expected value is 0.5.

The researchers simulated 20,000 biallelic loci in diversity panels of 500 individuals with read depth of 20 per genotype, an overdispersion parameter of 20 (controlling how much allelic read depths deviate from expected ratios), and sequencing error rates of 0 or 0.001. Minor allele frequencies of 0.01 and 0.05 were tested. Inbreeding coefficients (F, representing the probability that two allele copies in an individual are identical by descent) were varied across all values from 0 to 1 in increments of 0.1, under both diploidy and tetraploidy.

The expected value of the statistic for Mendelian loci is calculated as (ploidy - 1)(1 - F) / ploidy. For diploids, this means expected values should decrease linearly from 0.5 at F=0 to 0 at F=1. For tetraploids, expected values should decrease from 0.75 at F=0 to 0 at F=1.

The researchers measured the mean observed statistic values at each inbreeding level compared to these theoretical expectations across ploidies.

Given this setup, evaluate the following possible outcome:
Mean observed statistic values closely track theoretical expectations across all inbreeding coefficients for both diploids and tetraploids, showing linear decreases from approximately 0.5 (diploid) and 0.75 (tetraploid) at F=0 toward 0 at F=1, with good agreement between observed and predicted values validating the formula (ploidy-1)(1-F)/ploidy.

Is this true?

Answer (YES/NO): NO